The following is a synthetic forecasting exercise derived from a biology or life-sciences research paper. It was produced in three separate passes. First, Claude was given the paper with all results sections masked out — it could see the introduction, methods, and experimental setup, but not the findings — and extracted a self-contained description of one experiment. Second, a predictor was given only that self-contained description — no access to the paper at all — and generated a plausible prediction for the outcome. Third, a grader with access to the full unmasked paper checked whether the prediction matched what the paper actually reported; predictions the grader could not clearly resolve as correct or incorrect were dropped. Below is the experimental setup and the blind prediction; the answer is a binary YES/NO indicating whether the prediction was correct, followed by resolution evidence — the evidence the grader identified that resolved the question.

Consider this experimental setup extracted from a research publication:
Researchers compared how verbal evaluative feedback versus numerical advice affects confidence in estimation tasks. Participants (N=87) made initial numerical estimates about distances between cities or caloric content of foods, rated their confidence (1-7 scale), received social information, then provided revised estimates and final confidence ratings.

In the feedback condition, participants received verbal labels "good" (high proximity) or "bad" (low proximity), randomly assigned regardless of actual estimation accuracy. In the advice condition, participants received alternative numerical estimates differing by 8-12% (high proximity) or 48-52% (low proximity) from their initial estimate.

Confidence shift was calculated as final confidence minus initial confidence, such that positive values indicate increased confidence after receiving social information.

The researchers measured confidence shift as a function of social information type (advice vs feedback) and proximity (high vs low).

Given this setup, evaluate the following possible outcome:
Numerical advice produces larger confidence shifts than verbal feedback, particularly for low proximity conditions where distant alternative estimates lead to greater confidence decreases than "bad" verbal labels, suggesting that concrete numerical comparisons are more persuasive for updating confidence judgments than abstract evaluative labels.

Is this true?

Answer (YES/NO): NO